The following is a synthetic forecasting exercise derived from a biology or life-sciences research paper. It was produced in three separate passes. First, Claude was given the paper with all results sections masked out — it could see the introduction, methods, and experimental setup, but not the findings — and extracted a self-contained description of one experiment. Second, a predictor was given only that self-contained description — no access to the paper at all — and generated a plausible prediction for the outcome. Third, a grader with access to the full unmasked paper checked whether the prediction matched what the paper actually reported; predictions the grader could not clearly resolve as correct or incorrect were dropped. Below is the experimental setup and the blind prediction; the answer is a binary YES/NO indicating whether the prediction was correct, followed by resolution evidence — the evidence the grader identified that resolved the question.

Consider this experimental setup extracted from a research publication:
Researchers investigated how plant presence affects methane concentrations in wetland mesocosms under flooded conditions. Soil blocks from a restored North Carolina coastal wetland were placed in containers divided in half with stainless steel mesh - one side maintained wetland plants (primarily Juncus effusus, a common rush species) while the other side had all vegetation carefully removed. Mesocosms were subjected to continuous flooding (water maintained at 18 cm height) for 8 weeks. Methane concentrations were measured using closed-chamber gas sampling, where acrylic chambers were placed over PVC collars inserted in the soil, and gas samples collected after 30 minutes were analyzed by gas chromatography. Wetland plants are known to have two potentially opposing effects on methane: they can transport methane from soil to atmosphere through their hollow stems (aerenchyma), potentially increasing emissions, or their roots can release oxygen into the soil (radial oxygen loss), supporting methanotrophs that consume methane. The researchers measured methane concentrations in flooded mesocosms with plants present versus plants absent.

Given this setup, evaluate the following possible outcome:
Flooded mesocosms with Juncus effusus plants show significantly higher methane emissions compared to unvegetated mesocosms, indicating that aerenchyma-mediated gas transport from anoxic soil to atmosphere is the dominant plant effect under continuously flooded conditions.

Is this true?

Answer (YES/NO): NO